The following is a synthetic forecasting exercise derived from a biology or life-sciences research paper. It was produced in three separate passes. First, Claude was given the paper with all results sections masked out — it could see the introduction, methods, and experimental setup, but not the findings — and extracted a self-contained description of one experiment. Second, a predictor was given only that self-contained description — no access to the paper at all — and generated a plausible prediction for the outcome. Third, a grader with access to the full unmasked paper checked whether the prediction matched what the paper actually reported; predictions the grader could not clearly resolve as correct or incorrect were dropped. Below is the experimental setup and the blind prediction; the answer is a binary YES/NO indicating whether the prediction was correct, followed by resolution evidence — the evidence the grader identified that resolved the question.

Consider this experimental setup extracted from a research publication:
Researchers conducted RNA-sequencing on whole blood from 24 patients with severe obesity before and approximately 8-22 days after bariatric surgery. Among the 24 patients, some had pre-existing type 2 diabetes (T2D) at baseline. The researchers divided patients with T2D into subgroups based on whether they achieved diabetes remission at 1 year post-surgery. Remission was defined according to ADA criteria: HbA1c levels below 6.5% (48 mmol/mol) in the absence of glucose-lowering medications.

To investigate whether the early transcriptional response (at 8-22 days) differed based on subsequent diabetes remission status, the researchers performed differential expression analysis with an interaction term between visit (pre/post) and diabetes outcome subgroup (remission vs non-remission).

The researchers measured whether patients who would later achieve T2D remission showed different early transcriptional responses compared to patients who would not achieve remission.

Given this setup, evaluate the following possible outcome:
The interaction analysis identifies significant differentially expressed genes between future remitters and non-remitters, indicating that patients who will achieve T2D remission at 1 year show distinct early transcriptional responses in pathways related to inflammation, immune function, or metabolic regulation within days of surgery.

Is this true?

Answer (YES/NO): NO